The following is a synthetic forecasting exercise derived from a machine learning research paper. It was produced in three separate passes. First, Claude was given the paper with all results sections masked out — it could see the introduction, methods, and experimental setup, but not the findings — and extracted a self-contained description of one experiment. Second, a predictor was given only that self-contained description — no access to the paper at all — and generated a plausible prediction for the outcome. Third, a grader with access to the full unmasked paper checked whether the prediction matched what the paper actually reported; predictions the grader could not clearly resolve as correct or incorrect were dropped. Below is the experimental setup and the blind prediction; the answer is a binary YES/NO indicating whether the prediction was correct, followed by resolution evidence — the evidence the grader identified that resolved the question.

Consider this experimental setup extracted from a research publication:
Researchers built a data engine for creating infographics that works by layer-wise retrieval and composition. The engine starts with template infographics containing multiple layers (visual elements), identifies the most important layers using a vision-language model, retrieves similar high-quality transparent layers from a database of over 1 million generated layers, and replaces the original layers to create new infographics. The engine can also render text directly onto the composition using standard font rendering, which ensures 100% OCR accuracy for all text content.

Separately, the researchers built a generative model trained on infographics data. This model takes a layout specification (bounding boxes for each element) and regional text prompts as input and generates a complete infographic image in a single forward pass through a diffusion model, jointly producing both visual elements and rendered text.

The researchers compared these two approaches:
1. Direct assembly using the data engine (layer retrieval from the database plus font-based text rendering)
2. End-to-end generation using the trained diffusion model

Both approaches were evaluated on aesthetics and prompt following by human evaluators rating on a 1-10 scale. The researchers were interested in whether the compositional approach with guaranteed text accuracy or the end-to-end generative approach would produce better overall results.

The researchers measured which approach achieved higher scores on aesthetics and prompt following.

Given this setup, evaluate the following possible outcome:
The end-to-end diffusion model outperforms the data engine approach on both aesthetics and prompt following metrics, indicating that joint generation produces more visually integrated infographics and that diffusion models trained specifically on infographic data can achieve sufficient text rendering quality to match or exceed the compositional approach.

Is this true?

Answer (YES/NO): YES